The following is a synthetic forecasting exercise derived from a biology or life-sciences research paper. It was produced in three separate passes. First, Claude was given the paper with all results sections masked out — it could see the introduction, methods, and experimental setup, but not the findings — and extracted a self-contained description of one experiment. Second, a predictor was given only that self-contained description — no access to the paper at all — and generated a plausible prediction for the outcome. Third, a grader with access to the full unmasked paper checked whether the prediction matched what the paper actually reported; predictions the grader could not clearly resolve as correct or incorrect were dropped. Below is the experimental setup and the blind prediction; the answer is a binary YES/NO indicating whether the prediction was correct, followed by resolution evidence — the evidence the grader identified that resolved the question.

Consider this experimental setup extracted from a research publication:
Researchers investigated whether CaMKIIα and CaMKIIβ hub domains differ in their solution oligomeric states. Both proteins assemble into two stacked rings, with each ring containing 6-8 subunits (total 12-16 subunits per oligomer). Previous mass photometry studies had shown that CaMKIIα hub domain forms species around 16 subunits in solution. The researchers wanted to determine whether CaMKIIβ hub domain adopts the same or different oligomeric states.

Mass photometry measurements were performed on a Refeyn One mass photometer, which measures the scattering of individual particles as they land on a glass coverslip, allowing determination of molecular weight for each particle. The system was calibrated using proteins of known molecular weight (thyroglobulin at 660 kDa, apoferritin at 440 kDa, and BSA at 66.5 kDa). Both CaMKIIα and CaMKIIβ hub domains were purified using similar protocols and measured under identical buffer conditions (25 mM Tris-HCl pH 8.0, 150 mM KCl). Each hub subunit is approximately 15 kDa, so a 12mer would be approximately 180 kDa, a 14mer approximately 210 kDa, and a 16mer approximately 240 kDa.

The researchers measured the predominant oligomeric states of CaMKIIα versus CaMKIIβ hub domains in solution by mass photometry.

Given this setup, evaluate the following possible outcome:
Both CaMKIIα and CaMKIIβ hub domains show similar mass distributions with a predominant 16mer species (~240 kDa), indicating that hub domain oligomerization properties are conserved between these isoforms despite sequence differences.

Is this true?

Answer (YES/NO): NO